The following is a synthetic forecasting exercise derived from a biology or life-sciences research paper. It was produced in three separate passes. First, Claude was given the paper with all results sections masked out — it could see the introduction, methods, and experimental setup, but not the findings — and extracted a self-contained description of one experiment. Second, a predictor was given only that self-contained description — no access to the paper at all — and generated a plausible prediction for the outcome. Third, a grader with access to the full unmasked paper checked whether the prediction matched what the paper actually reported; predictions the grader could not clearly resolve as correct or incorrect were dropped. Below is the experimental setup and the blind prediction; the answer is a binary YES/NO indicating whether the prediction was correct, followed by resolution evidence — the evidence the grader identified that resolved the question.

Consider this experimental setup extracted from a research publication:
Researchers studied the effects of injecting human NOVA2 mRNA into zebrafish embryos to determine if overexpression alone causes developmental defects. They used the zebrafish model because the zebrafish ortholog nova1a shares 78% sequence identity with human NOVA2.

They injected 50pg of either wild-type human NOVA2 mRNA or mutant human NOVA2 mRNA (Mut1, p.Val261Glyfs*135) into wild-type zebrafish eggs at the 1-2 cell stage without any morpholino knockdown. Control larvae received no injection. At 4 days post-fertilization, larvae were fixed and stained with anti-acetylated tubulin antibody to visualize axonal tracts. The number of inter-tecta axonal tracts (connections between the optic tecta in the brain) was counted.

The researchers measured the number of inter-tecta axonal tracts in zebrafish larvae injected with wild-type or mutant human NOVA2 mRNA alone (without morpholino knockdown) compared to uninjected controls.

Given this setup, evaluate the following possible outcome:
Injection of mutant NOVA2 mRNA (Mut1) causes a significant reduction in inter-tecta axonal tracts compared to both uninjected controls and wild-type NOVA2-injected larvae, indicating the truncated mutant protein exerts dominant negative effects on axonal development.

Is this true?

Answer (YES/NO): NO